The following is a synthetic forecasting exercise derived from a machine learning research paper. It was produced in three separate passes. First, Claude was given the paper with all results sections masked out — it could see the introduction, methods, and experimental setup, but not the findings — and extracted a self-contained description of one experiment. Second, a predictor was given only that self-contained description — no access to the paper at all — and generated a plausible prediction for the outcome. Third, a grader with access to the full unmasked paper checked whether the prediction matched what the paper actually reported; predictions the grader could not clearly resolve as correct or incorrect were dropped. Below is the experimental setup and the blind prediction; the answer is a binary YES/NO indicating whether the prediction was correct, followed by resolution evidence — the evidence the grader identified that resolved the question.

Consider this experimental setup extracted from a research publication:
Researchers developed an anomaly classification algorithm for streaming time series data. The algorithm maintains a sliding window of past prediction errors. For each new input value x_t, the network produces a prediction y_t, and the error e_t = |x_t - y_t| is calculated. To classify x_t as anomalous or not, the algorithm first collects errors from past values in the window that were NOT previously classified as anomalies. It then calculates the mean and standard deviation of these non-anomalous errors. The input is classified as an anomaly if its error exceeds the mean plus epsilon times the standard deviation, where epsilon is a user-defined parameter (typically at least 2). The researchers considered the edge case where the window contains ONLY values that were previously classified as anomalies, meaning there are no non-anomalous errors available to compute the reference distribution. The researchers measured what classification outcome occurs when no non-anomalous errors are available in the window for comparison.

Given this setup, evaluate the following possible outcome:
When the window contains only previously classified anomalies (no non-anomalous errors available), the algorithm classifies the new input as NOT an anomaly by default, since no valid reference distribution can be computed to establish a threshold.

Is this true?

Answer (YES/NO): YES